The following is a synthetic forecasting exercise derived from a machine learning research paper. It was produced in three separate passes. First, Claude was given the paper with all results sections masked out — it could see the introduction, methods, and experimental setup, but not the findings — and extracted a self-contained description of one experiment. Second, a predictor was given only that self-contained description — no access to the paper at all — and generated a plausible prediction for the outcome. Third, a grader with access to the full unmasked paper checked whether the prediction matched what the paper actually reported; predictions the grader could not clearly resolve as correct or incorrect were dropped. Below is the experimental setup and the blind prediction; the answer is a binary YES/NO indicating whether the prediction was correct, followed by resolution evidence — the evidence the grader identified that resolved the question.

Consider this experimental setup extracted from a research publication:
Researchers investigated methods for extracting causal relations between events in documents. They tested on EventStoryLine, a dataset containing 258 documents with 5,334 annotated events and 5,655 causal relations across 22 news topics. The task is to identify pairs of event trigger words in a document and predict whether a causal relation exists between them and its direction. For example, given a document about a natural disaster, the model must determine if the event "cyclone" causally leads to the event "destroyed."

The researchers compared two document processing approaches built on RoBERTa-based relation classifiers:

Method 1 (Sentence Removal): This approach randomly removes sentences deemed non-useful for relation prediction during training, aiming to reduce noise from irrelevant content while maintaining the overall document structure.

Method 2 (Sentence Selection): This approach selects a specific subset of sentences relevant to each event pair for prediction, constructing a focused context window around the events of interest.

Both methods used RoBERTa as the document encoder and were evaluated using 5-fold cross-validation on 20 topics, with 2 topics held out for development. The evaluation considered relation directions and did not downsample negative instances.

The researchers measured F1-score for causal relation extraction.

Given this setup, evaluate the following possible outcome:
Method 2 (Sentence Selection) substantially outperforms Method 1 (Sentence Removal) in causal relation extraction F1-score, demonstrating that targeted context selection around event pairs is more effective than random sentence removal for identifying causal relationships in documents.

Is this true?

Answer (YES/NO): NO